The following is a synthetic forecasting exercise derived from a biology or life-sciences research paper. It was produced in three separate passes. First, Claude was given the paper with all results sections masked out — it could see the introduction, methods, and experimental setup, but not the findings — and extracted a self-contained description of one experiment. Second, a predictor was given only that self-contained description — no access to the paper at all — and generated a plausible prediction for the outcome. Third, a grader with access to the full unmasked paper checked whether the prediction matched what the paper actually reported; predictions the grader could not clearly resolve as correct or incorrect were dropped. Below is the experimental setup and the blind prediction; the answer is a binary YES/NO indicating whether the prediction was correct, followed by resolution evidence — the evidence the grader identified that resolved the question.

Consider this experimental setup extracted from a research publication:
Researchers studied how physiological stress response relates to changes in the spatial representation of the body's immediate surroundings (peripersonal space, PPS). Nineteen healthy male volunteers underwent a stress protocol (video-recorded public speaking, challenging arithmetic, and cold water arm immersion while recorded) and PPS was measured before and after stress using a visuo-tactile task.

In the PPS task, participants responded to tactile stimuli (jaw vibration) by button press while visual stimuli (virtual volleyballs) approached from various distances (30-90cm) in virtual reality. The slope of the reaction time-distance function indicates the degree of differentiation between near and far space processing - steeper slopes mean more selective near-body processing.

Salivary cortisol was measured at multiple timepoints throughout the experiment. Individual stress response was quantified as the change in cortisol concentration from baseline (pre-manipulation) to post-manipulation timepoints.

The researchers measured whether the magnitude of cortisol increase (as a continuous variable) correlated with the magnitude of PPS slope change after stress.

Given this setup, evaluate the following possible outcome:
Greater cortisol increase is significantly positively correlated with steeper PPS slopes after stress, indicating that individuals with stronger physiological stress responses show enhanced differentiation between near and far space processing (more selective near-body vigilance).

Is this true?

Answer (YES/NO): YES